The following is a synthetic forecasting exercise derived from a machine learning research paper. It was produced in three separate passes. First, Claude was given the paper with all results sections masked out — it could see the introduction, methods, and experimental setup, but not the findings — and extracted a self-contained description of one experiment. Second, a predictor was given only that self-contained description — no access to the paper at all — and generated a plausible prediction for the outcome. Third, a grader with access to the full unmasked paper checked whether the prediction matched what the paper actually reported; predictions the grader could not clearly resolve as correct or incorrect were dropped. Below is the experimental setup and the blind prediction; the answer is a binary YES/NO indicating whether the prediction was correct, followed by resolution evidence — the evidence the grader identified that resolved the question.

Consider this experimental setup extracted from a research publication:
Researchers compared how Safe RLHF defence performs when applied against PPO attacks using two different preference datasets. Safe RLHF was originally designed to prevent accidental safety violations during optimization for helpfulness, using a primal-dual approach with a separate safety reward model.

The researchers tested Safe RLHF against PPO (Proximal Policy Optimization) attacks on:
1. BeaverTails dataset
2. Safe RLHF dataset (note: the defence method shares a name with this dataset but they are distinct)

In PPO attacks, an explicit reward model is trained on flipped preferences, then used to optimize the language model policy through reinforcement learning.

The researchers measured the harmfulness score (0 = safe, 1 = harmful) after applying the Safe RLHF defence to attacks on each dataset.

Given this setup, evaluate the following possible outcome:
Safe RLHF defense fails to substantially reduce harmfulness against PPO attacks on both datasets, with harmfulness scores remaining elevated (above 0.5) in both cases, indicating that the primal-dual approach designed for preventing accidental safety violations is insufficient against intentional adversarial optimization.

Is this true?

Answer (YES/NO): NO